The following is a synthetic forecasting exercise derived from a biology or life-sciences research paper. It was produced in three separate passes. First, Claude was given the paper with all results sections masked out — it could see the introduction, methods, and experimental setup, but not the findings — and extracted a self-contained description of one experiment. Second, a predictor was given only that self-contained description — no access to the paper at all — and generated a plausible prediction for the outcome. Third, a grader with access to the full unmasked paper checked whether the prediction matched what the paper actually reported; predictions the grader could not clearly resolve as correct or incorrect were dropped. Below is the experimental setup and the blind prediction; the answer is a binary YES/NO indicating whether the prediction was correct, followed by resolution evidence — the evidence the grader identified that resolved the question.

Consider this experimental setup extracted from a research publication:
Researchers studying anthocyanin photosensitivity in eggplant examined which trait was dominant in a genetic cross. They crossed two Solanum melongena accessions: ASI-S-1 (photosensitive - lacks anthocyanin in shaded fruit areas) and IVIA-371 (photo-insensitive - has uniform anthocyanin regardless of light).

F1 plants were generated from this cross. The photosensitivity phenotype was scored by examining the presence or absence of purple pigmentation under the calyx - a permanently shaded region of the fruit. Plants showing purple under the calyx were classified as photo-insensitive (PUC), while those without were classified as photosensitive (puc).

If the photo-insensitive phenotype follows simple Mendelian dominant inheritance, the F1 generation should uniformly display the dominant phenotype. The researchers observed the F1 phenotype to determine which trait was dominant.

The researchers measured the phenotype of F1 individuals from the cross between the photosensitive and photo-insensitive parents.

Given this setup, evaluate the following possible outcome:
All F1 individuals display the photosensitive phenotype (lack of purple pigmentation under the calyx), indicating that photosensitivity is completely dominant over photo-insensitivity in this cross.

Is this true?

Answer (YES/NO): NO